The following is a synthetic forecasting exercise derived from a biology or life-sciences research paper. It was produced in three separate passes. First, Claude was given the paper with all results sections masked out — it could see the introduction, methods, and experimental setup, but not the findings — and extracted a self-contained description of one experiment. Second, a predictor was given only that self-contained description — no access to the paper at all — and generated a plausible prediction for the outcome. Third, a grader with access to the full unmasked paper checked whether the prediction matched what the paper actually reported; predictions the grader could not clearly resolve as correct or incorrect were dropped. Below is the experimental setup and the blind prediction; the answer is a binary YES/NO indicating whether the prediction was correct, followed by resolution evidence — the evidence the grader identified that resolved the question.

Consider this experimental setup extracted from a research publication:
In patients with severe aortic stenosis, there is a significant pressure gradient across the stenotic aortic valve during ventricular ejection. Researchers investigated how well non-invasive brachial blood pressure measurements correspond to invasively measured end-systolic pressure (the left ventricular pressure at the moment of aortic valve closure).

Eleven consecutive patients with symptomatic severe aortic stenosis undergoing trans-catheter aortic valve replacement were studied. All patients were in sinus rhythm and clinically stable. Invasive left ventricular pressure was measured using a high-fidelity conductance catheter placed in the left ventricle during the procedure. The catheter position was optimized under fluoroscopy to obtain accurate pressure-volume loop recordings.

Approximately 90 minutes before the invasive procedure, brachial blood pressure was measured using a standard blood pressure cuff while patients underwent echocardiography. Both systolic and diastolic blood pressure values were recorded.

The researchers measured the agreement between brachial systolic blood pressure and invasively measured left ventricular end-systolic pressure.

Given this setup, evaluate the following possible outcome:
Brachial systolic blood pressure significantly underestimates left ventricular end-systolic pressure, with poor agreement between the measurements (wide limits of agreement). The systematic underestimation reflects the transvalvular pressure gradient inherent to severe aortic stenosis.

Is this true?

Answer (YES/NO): NO